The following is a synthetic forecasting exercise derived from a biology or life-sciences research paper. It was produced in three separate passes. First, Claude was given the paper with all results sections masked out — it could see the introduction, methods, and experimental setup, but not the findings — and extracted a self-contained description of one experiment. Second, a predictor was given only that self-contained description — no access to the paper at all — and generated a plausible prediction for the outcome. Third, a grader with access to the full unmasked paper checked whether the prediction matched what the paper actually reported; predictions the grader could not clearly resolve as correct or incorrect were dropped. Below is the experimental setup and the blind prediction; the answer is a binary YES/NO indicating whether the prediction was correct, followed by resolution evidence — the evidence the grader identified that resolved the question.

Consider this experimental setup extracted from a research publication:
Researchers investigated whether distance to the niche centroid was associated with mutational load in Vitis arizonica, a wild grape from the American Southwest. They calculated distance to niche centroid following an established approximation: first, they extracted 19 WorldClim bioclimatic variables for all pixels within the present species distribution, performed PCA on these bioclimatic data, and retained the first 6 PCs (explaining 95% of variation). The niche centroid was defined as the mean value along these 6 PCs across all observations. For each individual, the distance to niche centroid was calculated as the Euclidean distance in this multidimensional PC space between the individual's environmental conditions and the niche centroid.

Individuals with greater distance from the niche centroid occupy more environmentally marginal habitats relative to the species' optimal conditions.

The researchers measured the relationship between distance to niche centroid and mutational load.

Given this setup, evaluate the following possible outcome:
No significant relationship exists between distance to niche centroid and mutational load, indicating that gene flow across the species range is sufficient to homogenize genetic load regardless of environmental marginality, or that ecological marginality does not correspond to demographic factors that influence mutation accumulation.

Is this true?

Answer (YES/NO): NO